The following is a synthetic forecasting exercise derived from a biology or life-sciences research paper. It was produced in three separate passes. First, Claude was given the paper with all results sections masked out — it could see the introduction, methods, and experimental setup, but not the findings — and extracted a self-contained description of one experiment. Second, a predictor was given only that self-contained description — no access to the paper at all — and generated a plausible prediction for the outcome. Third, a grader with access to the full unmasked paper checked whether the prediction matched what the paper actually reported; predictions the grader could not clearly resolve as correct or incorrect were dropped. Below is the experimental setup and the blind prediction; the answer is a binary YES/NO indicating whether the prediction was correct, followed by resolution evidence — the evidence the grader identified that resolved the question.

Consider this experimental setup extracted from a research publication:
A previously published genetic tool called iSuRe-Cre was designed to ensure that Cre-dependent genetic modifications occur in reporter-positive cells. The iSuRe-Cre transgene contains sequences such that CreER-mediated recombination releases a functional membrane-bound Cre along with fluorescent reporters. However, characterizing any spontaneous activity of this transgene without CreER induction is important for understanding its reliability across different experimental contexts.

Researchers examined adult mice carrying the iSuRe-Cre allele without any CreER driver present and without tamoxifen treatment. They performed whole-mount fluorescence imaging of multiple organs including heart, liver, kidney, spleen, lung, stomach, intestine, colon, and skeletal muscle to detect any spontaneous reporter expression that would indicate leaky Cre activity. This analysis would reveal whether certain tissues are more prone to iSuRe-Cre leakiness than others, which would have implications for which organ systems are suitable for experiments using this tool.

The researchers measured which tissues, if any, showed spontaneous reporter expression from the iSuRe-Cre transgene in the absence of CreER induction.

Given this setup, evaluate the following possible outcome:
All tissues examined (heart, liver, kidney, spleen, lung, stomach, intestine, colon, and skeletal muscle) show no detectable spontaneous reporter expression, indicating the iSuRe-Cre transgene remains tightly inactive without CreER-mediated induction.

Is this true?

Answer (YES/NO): NO